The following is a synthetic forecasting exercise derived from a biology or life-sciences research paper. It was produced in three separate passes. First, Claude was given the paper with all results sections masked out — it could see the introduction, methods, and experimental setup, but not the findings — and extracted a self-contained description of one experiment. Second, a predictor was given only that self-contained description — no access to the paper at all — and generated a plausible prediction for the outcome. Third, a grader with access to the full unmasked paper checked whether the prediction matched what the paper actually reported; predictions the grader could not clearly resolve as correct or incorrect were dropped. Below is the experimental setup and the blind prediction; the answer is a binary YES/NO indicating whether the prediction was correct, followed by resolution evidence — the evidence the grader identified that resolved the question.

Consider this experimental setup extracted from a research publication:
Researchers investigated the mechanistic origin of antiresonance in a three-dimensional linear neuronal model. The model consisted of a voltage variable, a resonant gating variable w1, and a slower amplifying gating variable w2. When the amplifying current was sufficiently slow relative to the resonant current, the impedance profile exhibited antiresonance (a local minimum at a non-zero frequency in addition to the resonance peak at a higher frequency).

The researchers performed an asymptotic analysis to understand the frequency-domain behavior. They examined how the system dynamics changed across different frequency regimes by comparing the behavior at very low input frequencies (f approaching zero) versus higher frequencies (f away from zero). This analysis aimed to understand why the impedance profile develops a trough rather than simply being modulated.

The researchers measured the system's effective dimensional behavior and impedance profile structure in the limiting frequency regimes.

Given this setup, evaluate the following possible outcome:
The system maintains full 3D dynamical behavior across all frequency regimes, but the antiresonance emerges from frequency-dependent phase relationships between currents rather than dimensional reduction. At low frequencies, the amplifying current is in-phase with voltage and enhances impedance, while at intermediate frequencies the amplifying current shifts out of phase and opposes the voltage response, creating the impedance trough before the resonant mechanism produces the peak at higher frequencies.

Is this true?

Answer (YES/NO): NO